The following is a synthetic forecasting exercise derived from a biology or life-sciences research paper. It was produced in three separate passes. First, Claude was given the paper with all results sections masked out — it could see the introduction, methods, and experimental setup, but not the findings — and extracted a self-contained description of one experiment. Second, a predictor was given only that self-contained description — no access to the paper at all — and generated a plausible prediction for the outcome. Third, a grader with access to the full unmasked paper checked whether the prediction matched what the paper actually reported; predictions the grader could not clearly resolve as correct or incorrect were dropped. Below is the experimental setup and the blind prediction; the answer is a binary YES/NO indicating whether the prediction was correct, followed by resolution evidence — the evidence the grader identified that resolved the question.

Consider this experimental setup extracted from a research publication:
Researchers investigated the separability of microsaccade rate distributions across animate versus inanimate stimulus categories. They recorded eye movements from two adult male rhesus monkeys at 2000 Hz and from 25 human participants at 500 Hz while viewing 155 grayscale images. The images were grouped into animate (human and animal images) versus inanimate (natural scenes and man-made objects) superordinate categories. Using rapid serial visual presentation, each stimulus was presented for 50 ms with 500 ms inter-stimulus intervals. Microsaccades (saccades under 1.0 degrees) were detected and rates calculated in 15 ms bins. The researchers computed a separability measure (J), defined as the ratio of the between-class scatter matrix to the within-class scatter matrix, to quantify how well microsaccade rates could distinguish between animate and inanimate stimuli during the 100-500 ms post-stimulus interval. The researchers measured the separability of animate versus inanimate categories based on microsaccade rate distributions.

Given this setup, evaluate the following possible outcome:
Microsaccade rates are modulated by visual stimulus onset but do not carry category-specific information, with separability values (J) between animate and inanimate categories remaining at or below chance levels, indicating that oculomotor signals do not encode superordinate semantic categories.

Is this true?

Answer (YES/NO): NO